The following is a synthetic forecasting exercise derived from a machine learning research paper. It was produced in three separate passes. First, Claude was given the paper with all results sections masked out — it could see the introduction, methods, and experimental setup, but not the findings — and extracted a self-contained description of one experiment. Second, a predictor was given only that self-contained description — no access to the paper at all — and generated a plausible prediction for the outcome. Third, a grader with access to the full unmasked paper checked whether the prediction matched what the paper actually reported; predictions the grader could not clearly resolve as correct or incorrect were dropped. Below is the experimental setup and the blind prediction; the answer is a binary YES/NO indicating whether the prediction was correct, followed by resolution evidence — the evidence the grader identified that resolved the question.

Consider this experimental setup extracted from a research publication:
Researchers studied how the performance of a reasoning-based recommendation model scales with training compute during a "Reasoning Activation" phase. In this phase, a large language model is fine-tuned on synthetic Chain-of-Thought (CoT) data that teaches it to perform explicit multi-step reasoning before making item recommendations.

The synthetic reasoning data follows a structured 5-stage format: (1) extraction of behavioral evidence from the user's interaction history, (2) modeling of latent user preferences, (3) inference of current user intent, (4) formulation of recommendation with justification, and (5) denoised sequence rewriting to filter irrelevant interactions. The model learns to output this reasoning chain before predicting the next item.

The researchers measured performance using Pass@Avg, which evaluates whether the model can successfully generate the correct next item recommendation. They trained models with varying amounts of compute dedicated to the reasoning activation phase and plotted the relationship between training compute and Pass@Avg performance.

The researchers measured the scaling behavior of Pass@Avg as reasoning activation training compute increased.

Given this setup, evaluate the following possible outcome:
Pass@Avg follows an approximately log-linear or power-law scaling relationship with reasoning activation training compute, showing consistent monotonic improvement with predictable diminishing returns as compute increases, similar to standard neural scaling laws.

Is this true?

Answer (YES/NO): YES